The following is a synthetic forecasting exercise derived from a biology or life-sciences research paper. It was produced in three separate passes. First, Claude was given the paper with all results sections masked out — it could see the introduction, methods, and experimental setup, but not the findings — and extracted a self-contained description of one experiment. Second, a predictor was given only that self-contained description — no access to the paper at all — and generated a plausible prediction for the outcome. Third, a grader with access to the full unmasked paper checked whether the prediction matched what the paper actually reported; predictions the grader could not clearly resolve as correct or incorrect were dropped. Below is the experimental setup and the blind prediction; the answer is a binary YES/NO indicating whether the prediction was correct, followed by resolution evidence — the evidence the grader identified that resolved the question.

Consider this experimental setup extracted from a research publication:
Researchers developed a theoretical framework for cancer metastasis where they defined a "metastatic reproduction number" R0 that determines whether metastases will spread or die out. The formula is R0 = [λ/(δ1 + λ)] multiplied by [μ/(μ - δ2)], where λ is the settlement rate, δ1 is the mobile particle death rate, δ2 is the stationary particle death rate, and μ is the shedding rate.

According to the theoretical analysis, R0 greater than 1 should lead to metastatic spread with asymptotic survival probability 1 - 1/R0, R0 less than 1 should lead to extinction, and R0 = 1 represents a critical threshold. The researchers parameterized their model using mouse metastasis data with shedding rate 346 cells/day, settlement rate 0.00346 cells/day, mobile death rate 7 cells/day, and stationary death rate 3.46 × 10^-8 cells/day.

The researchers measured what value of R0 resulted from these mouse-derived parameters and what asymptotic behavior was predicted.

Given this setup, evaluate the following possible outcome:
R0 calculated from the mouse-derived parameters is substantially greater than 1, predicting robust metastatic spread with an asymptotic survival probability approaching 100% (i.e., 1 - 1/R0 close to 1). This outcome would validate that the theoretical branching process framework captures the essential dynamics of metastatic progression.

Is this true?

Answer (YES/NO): YES